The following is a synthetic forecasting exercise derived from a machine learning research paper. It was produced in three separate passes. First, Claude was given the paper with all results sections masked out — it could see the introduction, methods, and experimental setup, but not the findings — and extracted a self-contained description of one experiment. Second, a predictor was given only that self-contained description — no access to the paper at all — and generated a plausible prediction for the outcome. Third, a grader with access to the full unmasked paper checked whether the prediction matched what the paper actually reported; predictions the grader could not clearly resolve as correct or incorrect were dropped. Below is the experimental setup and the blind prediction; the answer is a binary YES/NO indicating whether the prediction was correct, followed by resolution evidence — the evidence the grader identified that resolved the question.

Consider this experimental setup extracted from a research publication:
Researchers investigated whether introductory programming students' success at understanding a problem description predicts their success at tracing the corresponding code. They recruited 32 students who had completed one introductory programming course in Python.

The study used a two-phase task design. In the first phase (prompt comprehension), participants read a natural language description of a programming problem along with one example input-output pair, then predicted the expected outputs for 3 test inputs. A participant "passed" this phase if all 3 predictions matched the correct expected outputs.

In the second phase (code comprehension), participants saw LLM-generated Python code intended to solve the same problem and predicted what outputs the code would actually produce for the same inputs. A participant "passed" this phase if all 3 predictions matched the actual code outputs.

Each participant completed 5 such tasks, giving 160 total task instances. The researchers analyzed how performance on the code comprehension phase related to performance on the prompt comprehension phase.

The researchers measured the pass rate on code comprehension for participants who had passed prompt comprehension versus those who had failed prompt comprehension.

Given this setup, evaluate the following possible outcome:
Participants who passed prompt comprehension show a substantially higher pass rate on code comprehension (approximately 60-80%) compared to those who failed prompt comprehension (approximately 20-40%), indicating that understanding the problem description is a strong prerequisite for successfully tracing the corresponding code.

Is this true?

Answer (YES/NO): NO